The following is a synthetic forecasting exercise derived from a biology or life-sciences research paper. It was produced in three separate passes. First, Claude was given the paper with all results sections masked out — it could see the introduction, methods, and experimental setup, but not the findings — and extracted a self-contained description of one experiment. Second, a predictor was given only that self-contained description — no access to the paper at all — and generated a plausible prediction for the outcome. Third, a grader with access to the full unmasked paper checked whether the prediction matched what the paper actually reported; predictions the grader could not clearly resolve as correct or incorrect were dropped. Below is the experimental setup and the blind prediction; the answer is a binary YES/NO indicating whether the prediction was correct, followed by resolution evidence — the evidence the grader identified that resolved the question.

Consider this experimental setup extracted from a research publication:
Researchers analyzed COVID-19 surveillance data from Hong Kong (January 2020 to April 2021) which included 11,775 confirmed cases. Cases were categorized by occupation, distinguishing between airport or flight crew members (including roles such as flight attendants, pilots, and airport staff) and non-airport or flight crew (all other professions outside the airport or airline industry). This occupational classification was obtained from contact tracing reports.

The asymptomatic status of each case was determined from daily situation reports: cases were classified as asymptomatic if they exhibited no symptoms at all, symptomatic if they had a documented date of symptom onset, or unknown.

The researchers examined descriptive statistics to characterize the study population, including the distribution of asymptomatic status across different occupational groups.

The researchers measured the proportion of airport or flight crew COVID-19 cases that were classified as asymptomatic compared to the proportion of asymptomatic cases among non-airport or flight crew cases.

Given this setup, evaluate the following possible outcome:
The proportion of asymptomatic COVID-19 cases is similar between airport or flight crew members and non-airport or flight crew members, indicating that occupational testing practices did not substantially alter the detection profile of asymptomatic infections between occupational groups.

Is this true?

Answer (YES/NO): NO